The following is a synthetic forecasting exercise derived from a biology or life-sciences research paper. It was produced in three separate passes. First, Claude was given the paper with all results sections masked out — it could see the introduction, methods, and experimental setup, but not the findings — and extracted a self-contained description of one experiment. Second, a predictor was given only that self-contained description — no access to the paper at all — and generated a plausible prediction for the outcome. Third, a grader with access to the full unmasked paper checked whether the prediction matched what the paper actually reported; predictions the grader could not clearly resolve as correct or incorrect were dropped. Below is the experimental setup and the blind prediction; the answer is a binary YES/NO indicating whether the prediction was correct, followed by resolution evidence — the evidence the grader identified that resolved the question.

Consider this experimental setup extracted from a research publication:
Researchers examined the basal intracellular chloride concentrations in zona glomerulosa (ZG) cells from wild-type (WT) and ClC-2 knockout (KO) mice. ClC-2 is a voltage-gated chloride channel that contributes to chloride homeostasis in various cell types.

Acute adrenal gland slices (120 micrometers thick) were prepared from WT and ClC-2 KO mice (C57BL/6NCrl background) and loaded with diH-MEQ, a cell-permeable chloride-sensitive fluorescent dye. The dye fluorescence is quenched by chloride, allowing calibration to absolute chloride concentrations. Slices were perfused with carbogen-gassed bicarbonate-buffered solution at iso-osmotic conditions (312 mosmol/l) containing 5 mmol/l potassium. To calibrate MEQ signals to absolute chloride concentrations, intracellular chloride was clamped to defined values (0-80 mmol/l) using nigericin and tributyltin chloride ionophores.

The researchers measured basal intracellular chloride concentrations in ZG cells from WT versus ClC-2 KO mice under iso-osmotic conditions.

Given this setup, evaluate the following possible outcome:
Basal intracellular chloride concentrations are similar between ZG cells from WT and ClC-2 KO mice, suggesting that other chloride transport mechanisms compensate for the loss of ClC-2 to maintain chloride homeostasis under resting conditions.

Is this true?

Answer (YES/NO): YES